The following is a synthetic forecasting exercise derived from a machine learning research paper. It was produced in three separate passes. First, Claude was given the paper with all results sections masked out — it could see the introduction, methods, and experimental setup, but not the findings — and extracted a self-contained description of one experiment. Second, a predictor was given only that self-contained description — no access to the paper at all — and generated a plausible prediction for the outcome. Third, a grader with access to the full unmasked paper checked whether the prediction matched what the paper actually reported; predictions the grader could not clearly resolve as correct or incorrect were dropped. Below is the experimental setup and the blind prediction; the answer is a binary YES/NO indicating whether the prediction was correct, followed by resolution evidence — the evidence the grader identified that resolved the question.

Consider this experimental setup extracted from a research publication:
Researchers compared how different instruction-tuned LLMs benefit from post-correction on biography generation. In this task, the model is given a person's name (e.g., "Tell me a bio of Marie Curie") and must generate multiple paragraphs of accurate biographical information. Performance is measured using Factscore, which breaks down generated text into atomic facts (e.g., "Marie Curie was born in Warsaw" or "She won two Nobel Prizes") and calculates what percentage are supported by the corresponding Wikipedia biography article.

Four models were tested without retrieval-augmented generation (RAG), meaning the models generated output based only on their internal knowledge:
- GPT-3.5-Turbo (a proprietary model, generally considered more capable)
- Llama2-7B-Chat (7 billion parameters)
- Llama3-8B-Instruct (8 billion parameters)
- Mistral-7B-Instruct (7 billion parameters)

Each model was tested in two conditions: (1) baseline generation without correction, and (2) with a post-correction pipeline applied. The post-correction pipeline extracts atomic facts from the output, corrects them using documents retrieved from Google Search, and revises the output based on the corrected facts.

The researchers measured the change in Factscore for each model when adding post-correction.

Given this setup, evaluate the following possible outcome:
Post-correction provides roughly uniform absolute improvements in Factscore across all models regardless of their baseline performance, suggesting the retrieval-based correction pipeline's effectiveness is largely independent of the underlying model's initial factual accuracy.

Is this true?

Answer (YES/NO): NO